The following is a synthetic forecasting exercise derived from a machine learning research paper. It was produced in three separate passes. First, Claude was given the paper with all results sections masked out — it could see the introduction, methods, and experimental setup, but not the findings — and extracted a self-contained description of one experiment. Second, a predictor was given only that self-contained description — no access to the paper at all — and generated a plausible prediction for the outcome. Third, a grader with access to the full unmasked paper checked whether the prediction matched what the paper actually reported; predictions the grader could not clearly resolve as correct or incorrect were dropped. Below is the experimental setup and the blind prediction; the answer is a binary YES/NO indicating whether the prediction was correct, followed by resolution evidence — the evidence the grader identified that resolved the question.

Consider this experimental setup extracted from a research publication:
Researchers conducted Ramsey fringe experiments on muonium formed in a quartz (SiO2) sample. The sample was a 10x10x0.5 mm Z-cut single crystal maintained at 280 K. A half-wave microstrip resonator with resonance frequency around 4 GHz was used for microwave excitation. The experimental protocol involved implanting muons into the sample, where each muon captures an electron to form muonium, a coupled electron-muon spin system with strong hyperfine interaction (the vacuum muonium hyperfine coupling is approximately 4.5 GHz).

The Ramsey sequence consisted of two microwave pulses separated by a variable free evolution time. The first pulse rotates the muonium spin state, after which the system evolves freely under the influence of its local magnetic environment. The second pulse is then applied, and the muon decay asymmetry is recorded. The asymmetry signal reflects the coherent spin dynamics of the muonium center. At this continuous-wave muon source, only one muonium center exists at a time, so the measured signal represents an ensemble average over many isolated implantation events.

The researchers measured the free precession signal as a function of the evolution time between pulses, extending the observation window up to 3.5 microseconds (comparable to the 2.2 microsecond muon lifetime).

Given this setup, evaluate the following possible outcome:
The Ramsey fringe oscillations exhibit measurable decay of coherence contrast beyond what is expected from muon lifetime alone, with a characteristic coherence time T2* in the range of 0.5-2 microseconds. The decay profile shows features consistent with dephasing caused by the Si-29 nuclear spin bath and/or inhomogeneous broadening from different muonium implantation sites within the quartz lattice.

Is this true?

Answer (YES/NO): NO